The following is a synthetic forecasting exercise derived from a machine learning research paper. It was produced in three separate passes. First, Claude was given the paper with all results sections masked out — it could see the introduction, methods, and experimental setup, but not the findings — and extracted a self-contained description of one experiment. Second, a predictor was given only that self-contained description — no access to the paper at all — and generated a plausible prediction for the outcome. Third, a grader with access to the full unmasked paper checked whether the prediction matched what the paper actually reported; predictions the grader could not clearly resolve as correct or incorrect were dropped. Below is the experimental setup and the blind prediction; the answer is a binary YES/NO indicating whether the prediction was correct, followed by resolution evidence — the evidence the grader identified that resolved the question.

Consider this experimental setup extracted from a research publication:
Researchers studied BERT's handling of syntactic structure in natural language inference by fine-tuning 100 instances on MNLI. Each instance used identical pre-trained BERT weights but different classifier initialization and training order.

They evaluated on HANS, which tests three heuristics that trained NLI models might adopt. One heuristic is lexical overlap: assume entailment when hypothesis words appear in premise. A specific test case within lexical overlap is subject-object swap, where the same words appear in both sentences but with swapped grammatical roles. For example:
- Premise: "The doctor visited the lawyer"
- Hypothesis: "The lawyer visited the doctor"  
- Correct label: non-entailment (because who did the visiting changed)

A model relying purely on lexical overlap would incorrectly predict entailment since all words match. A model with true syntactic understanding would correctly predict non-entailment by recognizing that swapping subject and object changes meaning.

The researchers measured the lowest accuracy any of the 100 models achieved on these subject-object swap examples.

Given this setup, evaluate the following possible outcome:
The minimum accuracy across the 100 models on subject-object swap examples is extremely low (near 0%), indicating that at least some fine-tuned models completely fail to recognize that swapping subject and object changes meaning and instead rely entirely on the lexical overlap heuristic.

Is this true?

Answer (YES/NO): YES